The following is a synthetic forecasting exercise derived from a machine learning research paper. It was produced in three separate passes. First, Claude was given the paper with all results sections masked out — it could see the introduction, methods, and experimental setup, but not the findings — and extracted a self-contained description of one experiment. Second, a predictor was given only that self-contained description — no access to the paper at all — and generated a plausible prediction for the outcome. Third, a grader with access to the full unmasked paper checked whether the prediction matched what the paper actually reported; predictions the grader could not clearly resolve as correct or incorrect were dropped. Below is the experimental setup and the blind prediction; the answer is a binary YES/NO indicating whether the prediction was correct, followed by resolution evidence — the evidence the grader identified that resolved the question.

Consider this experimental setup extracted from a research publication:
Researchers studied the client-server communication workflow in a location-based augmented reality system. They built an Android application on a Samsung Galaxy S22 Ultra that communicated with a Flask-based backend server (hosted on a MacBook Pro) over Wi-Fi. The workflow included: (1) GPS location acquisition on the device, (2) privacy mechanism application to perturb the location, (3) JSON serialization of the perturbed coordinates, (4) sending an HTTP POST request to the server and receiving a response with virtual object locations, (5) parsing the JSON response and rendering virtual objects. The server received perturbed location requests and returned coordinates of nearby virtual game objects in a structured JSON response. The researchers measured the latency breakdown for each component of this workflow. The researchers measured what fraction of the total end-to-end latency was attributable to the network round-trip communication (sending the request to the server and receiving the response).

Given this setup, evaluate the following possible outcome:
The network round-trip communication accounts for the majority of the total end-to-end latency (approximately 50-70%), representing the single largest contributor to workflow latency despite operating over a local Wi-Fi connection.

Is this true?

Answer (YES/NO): NO